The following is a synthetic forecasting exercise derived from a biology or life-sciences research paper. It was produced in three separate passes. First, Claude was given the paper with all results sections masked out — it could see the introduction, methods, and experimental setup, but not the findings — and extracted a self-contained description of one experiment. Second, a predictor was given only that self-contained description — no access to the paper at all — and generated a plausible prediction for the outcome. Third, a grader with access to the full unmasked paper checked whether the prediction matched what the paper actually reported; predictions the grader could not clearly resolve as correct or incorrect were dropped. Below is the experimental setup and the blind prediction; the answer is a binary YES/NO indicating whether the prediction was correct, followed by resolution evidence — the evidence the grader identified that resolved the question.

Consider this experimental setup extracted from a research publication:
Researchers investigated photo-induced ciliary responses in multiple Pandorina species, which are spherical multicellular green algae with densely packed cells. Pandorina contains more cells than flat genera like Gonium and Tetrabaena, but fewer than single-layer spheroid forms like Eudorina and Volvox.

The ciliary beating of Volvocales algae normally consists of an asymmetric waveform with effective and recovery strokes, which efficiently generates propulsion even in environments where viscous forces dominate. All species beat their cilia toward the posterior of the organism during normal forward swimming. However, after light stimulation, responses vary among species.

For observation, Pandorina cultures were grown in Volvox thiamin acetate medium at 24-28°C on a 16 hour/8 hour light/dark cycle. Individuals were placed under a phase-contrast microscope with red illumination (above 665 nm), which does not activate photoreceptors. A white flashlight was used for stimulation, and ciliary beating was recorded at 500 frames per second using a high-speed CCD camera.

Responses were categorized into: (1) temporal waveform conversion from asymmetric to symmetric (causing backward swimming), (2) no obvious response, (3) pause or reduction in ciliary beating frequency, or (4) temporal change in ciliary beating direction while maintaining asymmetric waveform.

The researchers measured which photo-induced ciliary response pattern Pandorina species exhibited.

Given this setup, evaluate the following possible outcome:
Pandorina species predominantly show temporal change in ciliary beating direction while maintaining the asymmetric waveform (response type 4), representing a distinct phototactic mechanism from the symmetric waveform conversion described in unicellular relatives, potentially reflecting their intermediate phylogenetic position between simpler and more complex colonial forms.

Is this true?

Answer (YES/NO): NO